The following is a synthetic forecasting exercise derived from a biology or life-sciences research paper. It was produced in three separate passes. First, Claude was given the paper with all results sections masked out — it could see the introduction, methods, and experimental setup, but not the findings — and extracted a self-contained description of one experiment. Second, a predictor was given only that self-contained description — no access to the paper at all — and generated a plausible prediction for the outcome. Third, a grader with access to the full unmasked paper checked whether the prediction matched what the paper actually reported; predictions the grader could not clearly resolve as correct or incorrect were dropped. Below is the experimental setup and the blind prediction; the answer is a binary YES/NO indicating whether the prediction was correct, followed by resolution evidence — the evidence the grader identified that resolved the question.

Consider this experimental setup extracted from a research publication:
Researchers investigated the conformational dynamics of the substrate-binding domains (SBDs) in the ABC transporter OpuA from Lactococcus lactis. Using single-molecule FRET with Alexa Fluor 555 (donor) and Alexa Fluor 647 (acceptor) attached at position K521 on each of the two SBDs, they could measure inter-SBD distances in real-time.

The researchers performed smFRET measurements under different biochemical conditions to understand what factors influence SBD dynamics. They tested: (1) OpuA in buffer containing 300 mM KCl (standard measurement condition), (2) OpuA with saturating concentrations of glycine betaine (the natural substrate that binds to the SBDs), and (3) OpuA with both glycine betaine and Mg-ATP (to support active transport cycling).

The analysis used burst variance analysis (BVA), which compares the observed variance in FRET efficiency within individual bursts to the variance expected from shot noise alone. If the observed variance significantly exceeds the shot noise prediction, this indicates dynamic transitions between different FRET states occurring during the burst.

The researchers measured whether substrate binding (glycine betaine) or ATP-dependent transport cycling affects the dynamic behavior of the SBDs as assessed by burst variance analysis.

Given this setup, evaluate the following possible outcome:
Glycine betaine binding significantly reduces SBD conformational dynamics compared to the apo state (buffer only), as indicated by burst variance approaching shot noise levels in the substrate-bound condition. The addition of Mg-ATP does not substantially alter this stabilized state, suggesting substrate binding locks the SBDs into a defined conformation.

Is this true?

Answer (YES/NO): NO